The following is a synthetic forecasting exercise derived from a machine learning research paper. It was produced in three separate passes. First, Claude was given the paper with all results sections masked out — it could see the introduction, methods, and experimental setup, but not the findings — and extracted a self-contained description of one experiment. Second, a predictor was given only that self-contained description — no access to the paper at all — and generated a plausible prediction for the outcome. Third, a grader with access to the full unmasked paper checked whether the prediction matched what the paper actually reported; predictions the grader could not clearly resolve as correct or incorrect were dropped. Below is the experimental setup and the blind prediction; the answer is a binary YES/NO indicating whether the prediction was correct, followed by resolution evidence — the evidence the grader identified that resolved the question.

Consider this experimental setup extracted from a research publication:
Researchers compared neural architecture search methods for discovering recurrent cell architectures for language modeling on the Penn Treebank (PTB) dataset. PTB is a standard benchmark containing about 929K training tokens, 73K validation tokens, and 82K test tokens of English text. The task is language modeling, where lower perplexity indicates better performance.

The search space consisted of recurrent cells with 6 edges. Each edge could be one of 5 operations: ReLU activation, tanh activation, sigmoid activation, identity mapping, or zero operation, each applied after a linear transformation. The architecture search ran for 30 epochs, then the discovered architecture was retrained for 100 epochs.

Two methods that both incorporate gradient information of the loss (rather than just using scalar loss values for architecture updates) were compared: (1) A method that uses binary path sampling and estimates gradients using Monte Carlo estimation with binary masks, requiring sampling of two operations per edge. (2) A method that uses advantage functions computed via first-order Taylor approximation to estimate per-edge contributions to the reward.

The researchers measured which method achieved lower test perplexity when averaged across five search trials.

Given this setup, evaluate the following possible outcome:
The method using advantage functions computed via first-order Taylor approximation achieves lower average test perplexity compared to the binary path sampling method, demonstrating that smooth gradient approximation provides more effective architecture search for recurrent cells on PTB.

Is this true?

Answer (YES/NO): NO